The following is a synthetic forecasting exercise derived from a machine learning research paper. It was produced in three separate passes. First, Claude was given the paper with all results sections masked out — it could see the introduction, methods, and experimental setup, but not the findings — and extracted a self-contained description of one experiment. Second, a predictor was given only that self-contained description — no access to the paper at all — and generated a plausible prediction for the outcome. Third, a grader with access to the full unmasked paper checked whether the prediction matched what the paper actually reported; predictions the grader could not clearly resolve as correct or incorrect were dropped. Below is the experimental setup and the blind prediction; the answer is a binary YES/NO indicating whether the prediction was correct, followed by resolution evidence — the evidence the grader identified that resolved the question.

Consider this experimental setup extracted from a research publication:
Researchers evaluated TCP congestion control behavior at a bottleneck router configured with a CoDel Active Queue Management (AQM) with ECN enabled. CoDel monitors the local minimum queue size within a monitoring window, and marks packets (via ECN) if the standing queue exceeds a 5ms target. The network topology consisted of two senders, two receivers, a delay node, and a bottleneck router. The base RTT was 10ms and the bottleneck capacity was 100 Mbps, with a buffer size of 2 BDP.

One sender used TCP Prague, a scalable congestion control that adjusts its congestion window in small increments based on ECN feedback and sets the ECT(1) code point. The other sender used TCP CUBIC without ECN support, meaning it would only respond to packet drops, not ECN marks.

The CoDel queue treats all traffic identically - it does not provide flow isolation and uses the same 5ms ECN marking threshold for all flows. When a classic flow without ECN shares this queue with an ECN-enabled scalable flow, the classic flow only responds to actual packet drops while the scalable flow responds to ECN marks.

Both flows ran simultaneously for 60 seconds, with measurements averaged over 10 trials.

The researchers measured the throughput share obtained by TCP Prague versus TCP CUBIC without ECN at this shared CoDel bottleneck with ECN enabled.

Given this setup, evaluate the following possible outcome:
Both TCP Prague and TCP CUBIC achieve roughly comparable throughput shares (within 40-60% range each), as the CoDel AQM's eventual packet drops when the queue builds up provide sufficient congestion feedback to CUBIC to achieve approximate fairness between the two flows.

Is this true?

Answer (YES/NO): NO